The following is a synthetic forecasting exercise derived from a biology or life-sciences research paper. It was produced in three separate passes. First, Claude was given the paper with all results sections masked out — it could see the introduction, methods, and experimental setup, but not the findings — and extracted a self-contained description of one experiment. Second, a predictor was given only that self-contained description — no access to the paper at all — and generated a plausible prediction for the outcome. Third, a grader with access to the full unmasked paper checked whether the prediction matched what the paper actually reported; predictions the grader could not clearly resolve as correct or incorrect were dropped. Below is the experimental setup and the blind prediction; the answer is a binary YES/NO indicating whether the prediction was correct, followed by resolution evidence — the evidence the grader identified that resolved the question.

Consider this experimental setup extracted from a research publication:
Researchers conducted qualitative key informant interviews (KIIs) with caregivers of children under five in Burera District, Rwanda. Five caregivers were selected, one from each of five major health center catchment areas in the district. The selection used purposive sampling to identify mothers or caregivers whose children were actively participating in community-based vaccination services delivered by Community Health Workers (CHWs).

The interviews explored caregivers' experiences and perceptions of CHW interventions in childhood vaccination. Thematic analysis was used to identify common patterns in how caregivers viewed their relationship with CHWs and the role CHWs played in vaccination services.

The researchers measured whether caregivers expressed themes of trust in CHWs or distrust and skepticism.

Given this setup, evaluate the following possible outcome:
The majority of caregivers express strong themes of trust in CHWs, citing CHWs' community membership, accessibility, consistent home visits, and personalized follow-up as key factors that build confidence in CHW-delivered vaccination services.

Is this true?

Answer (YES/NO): NO